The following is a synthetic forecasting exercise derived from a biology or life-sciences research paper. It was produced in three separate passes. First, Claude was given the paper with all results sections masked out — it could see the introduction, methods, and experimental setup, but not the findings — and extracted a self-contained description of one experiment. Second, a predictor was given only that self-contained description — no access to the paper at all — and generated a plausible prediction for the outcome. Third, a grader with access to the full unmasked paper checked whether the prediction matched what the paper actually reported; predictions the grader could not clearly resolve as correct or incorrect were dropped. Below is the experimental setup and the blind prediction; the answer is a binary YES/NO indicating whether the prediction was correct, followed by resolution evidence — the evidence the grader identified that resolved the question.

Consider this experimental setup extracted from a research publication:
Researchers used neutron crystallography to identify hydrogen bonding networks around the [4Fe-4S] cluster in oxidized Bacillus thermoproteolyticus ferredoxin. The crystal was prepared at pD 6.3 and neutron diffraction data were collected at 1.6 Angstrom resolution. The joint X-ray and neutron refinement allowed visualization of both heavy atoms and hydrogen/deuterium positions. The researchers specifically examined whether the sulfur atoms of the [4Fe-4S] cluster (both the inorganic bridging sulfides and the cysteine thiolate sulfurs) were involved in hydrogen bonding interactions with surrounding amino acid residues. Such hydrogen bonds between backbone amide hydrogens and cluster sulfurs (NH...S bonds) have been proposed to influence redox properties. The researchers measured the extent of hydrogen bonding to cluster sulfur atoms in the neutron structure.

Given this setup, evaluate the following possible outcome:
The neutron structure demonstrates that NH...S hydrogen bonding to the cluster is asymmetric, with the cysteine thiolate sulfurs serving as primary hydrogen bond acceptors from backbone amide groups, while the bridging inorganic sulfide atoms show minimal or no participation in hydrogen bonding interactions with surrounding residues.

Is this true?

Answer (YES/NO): NO